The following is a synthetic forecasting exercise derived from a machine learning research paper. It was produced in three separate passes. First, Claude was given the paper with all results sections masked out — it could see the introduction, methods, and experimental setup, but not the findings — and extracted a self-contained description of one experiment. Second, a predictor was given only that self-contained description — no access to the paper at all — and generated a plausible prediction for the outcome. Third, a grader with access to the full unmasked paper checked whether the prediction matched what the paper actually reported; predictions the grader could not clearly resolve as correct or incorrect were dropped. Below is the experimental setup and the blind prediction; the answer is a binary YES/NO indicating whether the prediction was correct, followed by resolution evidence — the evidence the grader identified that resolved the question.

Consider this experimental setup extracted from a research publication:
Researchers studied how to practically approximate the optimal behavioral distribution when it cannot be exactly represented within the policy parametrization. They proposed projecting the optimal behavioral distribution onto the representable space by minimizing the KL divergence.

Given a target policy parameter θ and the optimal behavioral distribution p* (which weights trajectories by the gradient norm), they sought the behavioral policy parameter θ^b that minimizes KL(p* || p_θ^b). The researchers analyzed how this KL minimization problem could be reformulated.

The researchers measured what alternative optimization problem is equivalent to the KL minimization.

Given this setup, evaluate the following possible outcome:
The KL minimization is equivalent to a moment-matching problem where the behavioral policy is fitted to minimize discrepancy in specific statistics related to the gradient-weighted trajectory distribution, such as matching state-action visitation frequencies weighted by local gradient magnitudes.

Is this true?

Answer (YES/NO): NO